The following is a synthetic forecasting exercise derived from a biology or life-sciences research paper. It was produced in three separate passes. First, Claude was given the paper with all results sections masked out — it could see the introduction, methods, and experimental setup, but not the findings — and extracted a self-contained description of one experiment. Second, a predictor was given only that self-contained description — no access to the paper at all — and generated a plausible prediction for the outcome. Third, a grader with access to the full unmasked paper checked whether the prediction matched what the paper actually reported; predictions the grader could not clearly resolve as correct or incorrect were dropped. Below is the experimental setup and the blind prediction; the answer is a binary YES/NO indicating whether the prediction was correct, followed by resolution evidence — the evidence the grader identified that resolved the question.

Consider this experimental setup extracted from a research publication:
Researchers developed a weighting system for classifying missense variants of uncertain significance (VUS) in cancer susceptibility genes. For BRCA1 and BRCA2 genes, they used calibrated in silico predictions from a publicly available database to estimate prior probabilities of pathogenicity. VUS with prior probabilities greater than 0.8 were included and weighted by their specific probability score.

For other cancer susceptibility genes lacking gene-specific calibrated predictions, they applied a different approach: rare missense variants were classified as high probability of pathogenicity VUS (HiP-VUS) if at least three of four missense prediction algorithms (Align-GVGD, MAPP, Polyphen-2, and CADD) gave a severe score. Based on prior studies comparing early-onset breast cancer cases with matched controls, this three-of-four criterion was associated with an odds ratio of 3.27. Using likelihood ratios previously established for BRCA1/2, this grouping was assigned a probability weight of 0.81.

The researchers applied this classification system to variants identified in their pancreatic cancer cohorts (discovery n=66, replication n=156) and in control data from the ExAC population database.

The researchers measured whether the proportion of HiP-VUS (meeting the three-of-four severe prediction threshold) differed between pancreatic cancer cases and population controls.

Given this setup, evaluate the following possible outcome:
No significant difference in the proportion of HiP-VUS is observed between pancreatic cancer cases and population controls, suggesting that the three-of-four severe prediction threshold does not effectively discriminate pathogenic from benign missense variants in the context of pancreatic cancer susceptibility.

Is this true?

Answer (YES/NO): NO